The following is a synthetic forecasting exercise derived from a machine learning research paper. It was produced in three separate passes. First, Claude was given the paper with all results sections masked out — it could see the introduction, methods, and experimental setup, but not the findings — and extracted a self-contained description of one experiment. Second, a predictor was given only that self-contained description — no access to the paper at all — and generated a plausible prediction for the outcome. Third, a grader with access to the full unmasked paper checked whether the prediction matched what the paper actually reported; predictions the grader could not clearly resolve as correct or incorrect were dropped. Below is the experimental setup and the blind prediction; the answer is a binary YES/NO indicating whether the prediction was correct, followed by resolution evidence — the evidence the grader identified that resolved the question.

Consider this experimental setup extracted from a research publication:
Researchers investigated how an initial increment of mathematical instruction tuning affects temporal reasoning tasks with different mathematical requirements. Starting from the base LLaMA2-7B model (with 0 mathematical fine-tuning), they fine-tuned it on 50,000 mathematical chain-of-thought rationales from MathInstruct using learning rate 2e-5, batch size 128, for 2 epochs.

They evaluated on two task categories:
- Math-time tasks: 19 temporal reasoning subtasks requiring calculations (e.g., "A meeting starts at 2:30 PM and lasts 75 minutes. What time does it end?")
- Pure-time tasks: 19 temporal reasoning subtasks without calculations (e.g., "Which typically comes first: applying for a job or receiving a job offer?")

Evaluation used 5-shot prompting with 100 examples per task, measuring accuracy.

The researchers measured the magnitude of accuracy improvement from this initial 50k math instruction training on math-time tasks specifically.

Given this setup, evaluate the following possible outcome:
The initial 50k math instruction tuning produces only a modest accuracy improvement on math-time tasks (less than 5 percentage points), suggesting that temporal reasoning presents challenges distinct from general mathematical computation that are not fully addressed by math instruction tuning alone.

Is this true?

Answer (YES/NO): NO